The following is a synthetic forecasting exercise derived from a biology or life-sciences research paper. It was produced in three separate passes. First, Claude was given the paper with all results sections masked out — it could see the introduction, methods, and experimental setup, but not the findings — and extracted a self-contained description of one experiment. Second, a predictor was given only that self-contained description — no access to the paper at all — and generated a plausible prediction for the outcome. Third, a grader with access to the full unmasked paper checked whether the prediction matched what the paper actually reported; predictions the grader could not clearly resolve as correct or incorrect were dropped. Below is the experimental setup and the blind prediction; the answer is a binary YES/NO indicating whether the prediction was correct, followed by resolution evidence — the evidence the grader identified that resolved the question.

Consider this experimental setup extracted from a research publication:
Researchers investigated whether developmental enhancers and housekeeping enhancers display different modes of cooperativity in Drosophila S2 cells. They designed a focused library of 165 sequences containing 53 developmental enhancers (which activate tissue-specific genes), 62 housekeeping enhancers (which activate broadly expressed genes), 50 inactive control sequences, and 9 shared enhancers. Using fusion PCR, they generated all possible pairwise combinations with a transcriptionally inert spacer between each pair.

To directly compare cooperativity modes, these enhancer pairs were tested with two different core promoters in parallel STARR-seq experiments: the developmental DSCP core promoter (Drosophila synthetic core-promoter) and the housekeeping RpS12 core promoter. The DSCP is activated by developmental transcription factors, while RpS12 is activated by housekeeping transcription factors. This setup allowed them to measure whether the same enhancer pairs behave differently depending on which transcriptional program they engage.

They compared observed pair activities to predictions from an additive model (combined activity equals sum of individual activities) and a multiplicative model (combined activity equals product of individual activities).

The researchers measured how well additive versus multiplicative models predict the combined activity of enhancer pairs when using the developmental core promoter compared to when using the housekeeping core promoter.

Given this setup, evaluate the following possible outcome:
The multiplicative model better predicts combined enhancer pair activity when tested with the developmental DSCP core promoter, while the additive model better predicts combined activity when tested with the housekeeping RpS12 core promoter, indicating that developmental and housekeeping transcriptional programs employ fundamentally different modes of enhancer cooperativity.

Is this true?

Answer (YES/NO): NO